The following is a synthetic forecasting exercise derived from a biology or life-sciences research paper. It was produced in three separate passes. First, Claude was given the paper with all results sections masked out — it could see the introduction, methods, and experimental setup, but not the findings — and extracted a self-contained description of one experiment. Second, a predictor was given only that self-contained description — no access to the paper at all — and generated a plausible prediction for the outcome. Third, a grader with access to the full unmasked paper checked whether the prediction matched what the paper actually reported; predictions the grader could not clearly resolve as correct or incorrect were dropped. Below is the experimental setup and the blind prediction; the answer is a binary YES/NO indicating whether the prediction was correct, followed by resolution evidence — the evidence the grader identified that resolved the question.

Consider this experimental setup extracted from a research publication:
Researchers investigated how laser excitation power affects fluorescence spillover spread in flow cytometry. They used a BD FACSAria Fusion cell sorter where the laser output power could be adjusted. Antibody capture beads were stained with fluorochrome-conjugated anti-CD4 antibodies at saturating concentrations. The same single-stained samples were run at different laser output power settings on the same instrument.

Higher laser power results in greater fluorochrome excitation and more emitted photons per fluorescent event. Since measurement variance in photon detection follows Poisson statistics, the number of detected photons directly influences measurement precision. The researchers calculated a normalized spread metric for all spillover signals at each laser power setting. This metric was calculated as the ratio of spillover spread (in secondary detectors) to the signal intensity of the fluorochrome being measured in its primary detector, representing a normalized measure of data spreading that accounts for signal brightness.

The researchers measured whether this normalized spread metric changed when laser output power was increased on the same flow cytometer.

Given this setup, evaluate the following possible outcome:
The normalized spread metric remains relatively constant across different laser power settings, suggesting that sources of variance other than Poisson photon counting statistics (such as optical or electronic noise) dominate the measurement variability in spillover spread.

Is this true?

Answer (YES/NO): NO